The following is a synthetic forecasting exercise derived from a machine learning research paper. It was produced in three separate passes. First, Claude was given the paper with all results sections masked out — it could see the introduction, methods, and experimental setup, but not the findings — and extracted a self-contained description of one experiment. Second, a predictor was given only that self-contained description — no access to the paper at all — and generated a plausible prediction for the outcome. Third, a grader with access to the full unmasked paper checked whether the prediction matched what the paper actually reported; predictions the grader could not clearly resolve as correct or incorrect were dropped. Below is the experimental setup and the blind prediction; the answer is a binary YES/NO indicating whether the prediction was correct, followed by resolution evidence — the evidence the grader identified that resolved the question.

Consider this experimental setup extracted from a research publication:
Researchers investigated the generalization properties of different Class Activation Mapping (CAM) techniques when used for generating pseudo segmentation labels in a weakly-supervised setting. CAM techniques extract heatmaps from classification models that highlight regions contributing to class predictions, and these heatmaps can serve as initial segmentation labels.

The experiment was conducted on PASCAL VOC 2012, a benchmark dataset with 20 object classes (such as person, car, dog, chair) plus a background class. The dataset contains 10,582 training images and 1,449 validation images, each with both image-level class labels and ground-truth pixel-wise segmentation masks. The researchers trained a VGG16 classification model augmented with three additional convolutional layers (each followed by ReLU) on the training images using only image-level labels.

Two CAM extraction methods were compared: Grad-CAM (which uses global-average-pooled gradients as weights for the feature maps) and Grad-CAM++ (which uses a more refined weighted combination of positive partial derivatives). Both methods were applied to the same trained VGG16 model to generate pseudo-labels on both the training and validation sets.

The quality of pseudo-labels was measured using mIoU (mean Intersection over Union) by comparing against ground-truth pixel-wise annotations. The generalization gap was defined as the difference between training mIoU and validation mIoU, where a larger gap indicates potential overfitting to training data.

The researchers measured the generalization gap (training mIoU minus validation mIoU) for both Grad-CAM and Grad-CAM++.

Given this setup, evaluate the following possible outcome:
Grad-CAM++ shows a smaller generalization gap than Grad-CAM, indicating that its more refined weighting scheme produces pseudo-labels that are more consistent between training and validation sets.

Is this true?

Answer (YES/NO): YES